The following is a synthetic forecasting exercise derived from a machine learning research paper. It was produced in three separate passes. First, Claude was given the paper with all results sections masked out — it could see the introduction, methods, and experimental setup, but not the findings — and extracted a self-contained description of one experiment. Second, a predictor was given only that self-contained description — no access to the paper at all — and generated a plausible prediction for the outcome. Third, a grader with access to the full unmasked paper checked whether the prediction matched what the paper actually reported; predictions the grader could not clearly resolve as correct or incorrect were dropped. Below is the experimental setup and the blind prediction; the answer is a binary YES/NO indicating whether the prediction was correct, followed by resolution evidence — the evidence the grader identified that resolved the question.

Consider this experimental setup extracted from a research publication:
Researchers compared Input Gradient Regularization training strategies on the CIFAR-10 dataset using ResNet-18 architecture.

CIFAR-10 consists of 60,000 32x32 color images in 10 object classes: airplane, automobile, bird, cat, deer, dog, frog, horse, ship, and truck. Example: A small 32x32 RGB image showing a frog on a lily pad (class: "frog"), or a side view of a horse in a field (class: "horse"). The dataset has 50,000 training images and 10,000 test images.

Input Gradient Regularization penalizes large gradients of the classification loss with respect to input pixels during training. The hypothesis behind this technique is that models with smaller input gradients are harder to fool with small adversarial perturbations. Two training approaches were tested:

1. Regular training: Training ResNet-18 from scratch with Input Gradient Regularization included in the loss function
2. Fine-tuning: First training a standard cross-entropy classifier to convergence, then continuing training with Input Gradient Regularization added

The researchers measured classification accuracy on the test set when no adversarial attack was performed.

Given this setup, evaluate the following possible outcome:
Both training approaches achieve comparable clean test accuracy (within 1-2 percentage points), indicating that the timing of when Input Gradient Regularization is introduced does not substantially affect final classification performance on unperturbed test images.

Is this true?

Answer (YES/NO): NO